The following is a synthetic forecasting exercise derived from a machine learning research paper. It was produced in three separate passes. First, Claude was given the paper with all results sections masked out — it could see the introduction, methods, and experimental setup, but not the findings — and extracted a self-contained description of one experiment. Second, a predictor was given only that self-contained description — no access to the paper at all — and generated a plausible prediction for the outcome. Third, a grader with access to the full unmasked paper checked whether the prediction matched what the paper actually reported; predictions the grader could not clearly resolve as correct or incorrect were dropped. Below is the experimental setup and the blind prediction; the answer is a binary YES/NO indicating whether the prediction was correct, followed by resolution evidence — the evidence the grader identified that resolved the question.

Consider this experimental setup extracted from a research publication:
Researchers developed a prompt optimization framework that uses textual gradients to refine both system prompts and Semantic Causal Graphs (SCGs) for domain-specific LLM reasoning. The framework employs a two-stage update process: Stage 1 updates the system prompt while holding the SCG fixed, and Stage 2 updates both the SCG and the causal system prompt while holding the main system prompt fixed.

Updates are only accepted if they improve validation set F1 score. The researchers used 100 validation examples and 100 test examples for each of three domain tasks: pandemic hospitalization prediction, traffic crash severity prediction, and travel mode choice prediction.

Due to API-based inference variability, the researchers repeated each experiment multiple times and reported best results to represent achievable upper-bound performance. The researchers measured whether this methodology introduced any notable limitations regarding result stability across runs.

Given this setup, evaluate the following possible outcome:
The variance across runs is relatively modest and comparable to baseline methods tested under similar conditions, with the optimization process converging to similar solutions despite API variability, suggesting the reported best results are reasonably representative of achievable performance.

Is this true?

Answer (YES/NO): NO